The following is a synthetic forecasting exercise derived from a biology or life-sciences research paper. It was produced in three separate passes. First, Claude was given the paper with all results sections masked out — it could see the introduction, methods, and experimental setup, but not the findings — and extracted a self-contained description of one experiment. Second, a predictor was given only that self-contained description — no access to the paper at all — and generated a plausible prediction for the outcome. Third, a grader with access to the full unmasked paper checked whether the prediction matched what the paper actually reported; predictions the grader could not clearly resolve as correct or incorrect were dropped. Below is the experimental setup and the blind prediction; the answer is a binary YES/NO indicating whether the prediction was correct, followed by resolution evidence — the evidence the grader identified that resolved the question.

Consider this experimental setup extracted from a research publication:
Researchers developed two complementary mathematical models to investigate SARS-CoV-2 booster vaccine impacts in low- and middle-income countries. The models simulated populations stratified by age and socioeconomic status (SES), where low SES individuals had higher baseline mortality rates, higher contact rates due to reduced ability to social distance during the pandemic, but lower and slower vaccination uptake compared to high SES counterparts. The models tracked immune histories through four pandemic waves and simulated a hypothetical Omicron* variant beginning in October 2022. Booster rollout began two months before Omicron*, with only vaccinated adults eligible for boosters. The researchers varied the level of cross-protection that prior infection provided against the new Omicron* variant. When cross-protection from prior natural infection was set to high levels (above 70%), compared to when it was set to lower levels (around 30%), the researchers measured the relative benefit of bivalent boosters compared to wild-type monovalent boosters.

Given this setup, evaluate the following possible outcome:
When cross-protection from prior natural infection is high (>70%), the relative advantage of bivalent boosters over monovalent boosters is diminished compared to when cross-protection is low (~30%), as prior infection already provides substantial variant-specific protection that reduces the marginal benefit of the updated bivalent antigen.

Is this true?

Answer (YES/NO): YES